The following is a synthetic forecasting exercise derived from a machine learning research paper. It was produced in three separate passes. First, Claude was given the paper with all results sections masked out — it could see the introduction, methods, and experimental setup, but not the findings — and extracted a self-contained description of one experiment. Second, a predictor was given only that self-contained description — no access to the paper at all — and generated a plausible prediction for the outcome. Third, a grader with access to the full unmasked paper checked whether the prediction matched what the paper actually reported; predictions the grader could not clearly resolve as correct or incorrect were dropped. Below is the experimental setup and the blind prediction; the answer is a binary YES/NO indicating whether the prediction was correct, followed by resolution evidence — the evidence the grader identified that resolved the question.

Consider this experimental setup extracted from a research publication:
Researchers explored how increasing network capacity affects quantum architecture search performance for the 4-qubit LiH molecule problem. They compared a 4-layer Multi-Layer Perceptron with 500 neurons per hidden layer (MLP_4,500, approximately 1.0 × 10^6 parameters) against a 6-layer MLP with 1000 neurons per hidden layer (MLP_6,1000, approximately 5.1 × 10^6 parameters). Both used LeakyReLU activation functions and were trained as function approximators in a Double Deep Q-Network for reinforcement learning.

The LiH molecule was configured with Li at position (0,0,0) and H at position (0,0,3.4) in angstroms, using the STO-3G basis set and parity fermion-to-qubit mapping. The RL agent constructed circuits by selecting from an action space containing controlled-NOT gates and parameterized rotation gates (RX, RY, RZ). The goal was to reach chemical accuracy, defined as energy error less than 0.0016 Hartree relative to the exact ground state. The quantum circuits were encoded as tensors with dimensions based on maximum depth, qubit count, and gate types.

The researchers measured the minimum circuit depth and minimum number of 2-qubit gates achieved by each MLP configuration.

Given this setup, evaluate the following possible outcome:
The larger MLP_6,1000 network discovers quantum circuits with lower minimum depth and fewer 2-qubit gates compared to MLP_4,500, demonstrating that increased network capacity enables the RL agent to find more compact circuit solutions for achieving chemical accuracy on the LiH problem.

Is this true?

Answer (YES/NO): YES